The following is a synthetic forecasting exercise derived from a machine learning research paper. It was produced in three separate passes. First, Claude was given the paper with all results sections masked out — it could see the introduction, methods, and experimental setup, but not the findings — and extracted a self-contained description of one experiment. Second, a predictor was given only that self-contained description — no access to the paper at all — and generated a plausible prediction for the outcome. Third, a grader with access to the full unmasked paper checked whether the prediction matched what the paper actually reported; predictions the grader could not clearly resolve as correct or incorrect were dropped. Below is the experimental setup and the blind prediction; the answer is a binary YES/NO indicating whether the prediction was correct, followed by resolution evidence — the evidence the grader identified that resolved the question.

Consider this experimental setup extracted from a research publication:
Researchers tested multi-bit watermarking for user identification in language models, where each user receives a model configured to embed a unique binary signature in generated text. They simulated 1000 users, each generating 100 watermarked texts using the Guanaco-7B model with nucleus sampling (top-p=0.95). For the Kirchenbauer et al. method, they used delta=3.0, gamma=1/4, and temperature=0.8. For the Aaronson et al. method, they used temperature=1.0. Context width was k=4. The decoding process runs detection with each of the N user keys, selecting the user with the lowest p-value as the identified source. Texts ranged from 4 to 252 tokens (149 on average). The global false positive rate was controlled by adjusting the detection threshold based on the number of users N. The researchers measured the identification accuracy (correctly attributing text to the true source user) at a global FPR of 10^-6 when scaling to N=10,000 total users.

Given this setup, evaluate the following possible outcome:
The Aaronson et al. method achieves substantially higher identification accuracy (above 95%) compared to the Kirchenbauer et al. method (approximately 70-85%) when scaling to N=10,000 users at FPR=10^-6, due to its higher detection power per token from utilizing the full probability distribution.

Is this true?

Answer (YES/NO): NO